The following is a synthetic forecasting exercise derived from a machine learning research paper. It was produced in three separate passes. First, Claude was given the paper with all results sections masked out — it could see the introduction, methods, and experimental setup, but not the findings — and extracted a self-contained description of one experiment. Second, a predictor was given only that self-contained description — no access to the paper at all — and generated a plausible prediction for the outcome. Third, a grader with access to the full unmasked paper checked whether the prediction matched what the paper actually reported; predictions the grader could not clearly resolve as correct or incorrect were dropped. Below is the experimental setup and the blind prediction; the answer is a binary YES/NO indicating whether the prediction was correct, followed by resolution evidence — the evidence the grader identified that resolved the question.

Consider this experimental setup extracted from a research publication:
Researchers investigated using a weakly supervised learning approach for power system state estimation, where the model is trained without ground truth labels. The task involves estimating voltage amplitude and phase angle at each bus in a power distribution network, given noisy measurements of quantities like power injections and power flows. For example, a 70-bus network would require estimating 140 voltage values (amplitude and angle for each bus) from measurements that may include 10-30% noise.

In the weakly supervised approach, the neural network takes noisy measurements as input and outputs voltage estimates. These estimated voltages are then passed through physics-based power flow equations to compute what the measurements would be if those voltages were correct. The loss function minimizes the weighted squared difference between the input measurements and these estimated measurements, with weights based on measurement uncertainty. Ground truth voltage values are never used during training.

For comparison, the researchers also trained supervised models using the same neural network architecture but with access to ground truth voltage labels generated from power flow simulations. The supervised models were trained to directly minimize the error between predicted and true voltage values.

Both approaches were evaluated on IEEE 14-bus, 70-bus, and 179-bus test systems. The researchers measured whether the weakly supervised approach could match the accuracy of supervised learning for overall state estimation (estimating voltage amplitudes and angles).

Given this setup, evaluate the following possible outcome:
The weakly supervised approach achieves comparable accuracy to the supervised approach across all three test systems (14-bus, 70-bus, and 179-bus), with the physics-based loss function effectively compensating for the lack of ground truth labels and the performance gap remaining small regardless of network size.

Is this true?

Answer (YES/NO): NO